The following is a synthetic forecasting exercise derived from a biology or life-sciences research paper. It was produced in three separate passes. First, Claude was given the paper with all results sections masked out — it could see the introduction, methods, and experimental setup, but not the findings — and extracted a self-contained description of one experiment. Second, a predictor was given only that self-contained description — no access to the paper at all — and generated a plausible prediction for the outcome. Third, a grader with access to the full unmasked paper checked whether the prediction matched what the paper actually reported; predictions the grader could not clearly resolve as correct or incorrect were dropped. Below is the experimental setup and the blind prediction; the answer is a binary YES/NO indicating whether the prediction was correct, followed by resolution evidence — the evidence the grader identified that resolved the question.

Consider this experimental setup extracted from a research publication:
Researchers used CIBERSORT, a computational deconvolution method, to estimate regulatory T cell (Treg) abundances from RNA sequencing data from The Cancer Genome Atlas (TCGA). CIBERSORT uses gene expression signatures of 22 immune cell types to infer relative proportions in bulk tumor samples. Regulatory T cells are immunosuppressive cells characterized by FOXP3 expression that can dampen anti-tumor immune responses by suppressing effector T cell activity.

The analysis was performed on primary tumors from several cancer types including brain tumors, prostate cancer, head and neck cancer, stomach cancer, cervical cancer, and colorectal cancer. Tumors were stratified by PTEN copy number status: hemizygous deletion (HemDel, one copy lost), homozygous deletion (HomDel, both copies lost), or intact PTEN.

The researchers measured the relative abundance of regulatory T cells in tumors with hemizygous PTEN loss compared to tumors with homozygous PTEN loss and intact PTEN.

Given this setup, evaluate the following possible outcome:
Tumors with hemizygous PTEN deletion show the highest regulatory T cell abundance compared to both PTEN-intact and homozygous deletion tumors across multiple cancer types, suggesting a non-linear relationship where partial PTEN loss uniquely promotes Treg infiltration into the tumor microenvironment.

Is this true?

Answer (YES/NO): NO